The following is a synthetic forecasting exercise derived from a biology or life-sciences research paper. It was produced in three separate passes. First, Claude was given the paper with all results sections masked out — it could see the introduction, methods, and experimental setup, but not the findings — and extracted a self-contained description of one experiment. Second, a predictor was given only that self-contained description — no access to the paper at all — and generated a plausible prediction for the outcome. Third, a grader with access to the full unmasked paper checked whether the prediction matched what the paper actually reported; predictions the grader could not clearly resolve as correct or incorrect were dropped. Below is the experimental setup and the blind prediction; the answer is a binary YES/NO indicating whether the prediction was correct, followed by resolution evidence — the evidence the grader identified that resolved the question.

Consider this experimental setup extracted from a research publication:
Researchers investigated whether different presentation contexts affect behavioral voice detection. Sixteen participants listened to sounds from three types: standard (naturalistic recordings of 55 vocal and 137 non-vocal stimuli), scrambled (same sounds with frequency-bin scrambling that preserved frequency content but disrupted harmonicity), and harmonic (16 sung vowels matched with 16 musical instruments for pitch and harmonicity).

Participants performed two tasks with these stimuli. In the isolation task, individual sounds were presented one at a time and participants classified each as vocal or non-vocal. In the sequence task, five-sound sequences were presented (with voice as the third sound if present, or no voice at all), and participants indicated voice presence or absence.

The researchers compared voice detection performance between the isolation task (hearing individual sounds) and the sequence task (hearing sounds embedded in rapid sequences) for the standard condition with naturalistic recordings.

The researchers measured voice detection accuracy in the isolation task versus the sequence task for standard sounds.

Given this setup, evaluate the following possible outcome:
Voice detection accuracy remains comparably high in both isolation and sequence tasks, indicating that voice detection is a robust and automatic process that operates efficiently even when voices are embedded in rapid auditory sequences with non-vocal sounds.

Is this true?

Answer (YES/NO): YES